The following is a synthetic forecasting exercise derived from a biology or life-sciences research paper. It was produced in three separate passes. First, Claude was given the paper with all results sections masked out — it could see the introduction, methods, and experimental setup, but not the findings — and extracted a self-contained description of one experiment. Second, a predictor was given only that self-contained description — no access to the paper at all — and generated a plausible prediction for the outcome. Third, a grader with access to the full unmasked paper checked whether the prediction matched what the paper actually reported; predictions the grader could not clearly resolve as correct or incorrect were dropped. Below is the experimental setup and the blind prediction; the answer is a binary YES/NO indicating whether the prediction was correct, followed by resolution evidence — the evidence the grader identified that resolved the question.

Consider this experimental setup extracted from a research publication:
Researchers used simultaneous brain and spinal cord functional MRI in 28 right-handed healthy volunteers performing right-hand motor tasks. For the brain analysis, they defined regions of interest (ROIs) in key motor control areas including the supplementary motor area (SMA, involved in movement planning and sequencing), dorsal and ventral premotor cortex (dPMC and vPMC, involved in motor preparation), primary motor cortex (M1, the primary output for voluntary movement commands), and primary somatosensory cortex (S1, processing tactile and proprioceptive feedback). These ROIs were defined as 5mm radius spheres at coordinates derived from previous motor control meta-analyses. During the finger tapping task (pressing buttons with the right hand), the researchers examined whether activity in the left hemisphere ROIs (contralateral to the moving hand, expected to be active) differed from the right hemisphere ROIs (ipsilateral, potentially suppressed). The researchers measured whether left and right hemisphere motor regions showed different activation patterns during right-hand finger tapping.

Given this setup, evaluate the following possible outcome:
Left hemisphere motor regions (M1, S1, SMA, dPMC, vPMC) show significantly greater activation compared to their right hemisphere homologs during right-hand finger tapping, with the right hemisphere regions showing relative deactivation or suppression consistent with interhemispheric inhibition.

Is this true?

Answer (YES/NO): NO